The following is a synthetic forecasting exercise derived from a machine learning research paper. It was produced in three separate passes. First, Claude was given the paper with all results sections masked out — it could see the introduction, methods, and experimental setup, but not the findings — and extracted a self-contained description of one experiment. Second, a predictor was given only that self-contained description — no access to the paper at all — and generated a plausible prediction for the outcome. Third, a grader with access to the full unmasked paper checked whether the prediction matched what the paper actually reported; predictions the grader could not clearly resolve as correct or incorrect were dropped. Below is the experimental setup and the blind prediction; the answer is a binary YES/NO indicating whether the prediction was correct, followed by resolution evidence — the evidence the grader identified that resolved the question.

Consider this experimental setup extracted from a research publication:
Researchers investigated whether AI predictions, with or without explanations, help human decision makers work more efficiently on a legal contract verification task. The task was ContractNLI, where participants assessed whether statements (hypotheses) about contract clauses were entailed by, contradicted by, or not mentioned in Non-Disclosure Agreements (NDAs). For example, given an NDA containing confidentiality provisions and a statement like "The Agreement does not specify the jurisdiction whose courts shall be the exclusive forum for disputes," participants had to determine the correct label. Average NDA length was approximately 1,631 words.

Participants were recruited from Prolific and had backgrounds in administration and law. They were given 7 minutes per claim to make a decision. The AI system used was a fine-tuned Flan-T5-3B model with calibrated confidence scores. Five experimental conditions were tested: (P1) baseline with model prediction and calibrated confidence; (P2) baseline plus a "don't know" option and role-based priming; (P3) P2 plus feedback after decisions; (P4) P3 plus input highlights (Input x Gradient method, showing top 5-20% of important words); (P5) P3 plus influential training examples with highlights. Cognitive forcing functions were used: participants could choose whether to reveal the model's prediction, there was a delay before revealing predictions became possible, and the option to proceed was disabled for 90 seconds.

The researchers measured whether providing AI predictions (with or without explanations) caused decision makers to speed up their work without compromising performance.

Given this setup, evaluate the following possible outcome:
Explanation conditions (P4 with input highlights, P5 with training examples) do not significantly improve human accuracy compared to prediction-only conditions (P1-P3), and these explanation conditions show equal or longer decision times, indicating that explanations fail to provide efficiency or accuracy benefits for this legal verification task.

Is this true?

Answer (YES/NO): NO